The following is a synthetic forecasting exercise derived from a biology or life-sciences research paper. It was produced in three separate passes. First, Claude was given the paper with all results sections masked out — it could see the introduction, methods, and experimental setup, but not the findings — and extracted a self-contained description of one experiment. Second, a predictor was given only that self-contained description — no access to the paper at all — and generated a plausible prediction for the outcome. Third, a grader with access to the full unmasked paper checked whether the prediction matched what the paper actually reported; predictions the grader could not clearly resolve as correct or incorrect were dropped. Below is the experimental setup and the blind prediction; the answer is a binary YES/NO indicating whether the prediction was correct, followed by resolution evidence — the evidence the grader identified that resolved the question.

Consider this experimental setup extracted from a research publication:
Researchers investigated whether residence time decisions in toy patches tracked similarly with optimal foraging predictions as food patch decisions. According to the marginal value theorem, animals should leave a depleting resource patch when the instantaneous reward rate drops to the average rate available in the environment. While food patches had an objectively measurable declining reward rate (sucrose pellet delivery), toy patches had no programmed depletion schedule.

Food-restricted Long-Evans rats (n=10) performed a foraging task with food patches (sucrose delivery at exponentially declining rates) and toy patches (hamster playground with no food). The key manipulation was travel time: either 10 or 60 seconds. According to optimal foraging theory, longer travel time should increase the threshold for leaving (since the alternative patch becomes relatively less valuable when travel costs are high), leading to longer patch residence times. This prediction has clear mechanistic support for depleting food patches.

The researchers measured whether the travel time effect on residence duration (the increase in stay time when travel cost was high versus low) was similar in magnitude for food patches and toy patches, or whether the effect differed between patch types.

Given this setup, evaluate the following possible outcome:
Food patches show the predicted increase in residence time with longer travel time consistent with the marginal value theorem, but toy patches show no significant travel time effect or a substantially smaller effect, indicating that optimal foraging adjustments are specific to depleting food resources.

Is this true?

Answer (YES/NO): NO